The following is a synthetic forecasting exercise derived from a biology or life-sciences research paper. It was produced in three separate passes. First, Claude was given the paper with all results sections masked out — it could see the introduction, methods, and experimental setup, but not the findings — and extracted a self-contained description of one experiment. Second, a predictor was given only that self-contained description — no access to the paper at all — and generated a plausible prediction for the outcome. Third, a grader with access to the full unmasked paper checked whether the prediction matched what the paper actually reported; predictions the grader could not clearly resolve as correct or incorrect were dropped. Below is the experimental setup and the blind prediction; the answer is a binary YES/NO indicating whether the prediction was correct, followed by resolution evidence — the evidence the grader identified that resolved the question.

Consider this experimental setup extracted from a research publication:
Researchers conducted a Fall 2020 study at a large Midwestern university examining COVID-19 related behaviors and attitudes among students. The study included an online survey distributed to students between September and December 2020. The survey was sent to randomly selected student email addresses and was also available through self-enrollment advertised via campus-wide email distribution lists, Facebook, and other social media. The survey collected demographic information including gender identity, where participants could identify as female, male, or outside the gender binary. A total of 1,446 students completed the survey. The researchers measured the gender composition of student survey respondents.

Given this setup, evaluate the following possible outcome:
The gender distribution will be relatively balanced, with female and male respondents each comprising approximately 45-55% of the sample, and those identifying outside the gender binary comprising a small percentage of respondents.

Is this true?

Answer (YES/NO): NO